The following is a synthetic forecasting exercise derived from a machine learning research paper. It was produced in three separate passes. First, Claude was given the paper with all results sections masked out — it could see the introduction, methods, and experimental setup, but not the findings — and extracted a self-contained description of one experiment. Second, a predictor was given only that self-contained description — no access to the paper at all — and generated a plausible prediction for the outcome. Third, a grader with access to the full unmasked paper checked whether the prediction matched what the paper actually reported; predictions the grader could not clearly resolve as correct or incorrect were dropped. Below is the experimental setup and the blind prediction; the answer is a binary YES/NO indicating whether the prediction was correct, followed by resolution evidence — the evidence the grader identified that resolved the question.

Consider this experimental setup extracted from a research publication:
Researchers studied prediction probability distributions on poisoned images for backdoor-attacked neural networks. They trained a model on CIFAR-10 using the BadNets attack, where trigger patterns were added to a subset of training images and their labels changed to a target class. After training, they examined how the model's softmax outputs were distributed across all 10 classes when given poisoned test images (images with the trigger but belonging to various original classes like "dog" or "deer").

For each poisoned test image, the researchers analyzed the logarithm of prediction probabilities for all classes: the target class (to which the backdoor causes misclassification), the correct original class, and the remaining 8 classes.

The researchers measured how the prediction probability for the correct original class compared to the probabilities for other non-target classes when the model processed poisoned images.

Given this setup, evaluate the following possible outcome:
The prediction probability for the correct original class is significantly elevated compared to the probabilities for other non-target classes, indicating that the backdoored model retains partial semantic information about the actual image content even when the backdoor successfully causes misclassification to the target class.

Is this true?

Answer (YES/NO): YES